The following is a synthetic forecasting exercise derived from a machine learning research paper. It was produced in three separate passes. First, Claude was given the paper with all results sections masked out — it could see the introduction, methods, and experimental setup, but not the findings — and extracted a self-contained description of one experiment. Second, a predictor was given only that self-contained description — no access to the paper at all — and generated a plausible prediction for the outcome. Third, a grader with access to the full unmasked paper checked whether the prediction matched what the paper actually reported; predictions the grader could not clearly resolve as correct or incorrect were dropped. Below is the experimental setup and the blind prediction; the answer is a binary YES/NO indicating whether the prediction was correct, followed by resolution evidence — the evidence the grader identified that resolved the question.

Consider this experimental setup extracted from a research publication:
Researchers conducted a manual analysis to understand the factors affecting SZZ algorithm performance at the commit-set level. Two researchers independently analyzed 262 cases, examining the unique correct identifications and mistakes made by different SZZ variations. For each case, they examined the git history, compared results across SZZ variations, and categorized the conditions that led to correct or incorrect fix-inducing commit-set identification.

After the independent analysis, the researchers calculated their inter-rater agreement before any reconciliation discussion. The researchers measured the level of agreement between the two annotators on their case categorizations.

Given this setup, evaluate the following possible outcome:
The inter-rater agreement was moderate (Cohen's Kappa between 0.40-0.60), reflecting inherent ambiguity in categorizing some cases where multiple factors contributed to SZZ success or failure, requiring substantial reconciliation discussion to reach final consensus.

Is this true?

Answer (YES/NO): NO